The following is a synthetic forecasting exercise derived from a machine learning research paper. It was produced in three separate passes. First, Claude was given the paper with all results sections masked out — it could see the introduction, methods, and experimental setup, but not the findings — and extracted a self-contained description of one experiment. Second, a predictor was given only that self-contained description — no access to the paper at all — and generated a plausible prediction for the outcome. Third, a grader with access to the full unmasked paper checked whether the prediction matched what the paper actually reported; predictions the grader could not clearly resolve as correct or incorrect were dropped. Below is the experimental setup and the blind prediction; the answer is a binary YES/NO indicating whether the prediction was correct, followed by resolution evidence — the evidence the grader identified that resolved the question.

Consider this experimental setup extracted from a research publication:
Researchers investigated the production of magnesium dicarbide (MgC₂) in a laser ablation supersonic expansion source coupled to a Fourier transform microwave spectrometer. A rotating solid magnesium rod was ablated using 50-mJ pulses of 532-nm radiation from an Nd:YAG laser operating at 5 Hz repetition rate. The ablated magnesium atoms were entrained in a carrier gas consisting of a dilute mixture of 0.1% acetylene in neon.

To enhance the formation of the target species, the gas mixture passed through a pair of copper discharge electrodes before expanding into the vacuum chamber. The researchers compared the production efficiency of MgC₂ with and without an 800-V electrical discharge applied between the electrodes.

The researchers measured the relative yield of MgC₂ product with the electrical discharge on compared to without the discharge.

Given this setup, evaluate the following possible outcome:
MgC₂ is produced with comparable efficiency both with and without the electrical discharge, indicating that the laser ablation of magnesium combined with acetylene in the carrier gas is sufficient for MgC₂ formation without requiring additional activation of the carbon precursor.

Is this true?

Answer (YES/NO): NO